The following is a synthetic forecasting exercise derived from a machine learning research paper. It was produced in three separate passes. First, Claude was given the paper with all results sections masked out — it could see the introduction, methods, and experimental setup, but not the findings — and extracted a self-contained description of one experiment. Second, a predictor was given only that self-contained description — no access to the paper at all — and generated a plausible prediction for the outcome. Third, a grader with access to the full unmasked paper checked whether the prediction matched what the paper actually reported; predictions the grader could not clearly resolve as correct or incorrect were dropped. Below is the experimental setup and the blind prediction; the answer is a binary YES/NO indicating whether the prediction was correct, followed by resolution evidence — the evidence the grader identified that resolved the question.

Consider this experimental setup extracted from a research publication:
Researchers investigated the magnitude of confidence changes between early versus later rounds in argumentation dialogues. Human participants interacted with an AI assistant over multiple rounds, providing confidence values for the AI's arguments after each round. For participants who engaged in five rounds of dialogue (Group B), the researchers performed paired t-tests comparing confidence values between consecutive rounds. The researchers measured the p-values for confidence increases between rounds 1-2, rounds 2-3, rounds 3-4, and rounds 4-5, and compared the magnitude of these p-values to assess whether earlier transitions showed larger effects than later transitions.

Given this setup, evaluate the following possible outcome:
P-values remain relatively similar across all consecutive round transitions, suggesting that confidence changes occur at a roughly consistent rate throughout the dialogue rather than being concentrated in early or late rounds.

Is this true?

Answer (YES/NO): NO